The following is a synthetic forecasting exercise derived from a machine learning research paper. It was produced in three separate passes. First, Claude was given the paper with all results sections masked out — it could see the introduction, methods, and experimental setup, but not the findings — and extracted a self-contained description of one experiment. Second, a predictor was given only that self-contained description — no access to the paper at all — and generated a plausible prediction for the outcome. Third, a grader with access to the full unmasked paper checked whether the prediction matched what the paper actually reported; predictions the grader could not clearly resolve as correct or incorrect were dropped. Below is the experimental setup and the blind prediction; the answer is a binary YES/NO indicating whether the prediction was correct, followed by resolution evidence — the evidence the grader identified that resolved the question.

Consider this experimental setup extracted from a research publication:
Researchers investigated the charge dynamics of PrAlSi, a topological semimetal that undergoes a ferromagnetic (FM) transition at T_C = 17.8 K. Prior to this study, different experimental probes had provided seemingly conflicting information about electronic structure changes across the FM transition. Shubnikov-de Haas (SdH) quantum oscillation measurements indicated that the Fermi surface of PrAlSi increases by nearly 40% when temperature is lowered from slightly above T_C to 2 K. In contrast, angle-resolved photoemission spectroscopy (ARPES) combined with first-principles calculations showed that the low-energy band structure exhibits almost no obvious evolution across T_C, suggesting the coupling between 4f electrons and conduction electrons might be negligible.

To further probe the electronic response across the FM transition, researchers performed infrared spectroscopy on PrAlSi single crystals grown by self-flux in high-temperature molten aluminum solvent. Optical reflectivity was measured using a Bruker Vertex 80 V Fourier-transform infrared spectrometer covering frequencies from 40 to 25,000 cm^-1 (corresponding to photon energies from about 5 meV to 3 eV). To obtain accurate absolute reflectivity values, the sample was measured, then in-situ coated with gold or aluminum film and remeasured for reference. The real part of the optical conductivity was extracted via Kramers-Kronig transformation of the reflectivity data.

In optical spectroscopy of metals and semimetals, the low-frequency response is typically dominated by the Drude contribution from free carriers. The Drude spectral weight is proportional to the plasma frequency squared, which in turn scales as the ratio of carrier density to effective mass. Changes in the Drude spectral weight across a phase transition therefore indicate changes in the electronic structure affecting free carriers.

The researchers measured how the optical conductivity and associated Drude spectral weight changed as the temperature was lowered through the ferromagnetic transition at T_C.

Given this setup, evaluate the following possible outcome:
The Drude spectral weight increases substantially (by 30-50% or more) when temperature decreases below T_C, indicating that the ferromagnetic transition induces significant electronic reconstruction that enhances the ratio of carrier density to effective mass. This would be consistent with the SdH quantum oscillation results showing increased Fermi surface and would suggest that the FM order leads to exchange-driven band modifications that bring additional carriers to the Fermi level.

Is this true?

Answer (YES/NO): YES